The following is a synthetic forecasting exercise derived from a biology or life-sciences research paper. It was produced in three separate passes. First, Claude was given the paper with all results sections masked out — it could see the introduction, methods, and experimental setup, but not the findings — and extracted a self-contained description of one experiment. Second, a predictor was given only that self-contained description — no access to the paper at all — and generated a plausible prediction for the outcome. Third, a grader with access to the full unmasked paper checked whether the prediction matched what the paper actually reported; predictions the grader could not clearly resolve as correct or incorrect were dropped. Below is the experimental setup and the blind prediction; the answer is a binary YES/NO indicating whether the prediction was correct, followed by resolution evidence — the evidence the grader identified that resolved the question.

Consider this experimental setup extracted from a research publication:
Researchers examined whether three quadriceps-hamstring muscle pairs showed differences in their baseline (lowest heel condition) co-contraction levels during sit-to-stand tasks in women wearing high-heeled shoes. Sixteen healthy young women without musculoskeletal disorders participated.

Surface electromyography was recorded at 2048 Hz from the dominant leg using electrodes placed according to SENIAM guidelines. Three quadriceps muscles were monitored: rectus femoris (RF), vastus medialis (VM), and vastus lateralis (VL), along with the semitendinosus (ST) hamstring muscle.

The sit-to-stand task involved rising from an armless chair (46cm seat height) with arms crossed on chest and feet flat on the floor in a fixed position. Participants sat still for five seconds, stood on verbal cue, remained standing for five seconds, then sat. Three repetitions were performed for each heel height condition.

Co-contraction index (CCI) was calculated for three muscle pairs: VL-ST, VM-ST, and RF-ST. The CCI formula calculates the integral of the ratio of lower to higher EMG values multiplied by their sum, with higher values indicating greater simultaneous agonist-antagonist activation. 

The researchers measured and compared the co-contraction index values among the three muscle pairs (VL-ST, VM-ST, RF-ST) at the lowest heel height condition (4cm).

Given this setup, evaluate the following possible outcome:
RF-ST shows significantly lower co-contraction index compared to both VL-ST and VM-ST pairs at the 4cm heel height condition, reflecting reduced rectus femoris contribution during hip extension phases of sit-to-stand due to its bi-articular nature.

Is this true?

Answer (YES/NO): NO